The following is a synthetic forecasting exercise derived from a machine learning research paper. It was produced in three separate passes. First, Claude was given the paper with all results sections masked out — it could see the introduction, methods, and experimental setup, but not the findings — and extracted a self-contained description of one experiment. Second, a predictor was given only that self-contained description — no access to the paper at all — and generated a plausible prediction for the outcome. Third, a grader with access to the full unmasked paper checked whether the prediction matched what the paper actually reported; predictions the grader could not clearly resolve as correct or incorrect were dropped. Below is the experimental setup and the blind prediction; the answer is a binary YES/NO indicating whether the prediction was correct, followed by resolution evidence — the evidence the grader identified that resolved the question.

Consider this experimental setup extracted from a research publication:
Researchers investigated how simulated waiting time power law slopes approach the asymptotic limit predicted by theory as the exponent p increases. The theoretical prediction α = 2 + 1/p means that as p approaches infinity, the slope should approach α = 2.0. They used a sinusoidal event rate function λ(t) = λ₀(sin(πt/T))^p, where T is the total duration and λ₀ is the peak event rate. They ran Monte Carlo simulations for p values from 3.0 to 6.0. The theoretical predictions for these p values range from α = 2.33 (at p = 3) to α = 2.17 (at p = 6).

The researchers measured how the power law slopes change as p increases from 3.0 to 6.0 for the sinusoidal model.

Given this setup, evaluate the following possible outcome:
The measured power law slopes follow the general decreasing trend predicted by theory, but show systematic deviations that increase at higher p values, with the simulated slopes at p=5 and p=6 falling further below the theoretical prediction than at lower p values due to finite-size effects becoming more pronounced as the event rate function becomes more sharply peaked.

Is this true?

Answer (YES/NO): NO